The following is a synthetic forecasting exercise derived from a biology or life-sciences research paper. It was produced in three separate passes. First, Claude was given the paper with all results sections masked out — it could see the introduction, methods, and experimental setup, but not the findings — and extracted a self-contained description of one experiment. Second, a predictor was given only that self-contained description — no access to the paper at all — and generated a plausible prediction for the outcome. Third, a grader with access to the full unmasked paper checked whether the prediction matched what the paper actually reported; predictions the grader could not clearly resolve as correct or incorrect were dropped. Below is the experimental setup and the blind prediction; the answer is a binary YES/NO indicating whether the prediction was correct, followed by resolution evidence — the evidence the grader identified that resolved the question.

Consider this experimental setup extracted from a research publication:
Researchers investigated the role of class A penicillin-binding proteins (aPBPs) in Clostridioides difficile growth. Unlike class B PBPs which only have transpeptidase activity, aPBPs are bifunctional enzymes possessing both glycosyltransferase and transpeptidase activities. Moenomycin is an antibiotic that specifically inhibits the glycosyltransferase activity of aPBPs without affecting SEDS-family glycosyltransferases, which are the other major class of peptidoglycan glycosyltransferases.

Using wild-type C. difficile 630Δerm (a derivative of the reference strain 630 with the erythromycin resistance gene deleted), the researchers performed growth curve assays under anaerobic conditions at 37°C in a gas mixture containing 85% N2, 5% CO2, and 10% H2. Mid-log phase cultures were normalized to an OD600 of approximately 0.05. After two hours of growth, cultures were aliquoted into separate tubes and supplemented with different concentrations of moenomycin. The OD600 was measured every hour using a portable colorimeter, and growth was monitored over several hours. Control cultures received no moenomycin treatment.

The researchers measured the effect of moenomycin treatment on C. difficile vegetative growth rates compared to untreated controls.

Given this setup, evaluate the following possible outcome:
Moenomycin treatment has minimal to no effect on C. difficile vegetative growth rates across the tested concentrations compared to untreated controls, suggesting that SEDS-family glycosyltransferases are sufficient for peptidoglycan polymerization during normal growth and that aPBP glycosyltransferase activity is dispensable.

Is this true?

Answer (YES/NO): NO